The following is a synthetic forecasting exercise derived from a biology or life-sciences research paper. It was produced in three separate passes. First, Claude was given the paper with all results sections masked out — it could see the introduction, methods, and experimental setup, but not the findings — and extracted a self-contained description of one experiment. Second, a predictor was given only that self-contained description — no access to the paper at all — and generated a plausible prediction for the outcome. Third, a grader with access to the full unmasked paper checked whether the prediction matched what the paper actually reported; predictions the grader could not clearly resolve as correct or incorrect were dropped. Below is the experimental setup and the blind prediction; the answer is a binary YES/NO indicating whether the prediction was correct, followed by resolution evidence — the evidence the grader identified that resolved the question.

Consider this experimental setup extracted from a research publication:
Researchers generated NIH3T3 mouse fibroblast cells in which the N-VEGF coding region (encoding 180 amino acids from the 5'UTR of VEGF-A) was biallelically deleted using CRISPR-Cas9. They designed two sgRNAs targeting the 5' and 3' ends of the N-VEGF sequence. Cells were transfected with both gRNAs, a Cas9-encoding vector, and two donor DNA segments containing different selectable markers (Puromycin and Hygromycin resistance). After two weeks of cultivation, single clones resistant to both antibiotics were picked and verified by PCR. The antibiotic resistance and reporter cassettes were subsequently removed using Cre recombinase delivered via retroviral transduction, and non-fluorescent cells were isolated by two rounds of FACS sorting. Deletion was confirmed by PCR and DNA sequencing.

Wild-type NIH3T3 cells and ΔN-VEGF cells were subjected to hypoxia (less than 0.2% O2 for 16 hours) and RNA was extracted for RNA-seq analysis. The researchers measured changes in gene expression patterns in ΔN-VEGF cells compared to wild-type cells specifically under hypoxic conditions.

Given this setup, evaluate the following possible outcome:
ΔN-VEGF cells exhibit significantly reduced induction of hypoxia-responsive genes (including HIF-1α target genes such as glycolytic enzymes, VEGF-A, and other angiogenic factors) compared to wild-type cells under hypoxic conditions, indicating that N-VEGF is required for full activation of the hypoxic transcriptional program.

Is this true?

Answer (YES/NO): NO